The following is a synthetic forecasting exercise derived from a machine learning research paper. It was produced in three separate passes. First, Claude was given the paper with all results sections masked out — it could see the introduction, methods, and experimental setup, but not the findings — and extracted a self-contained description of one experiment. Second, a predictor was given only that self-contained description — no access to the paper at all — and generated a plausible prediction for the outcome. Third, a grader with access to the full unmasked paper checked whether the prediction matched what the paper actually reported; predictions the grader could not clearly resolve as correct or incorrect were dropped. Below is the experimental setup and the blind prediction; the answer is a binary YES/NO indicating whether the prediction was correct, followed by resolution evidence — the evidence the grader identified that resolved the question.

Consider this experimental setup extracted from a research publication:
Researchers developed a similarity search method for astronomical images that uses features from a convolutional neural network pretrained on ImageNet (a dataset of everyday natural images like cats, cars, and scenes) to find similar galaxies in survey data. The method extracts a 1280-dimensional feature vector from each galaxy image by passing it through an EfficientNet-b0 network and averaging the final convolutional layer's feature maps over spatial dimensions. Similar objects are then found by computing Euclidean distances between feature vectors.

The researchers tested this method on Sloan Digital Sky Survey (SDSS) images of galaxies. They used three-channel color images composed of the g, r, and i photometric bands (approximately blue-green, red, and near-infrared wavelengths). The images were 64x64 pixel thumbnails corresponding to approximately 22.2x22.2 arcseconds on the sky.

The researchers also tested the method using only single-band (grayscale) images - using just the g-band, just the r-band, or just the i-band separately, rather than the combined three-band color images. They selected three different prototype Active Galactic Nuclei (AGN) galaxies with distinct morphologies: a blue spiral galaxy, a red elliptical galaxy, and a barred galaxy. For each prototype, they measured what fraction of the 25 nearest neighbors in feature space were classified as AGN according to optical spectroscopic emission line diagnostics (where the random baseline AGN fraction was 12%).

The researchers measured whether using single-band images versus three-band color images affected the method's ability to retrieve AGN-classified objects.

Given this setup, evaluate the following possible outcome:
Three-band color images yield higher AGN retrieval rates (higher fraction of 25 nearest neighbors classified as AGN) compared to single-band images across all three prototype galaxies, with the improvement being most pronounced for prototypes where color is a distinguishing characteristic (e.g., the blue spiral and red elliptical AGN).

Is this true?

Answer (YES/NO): NO